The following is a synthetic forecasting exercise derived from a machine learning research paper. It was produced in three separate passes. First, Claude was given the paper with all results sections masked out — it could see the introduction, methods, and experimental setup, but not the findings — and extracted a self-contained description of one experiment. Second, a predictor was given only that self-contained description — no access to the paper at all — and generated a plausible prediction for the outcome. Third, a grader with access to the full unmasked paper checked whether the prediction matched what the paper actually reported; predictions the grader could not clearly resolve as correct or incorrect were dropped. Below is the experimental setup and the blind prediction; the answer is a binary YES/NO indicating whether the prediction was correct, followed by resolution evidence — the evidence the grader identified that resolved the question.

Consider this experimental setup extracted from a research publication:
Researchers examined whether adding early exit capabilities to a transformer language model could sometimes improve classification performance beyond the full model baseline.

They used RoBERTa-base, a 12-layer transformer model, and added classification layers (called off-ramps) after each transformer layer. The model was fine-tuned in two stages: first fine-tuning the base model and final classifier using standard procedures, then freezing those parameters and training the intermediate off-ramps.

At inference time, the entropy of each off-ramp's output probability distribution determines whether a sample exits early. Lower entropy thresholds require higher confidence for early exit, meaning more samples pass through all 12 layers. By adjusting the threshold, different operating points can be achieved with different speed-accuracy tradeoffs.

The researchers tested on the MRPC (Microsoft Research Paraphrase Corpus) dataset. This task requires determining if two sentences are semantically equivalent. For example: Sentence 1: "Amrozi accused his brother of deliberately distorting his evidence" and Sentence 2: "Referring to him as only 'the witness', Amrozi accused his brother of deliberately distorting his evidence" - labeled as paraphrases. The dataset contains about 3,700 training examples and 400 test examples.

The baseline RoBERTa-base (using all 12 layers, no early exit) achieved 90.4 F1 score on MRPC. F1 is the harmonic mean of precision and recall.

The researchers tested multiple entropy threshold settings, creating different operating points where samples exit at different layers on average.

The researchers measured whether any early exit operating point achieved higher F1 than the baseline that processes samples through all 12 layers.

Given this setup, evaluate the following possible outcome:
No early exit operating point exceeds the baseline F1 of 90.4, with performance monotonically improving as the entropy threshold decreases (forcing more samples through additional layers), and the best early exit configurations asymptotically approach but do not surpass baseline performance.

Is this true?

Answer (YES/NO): NO